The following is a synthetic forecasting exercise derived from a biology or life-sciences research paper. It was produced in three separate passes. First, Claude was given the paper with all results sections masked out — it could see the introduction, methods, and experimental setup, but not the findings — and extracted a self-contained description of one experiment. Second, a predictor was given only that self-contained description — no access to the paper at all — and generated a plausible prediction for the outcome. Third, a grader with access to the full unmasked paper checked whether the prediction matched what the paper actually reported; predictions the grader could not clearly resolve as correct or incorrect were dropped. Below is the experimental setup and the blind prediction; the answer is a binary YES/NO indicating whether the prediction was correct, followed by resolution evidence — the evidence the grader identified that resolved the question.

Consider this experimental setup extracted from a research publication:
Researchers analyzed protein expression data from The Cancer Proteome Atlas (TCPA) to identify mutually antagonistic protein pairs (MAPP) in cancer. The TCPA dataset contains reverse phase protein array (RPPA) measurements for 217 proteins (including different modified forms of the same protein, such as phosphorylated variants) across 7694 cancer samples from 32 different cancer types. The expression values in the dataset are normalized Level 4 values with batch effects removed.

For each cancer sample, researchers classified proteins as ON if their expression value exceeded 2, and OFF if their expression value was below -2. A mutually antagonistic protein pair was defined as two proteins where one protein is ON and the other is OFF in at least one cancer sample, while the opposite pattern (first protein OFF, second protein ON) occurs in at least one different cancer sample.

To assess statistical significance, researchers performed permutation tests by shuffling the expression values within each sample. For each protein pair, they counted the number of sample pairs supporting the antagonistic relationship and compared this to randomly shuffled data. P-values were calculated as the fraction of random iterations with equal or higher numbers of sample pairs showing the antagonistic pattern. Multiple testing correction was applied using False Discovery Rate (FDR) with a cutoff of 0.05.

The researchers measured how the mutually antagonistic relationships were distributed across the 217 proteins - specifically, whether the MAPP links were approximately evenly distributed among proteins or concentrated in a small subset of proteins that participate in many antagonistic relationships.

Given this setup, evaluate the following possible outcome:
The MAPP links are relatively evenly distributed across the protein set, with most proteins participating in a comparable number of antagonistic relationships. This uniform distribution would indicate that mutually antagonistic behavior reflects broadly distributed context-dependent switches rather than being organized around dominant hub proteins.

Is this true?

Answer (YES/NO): NO